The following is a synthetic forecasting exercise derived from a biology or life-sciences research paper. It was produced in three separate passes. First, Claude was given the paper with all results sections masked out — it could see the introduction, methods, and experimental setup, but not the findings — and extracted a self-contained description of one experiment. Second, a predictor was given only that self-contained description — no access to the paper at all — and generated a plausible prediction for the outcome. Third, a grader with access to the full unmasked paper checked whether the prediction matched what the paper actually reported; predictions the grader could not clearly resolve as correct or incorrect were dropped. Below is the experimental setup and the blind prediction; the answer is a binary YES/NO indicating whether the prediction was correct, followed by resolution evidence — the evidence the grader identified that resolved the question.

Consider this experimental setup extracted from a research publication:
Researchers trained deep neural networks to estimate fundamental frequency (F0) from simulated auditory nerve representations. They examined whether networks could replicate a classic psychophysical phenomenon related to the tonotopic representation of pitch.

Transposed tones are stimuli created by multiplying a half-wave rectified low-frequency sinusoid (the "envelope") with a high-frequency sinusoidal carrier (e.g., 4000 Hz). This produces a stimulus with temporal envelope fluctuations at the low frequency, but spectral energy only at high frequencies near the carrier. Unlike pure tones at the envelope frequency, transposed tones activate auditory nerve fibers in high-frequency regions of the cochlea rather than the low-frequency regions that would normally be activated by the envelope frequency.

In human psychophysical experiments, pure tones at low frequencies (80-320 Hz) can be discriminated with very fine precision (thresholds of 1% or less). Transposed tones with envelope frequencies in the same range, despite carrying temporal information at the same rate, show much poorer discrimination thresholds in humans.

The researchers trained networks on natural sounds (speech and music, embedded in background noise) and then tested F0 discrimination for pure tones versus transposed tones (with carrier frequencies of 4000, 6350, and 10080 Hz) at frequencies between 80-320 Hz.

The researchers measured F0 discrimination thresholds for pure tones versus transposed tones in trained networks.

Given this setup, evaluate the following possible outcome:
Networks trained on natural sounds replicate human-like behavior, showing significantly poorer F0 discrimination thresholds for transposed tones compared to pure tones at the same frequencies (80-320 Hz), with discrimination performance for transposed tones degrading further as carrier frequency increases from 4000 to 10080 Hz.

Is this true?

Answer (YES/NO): NO